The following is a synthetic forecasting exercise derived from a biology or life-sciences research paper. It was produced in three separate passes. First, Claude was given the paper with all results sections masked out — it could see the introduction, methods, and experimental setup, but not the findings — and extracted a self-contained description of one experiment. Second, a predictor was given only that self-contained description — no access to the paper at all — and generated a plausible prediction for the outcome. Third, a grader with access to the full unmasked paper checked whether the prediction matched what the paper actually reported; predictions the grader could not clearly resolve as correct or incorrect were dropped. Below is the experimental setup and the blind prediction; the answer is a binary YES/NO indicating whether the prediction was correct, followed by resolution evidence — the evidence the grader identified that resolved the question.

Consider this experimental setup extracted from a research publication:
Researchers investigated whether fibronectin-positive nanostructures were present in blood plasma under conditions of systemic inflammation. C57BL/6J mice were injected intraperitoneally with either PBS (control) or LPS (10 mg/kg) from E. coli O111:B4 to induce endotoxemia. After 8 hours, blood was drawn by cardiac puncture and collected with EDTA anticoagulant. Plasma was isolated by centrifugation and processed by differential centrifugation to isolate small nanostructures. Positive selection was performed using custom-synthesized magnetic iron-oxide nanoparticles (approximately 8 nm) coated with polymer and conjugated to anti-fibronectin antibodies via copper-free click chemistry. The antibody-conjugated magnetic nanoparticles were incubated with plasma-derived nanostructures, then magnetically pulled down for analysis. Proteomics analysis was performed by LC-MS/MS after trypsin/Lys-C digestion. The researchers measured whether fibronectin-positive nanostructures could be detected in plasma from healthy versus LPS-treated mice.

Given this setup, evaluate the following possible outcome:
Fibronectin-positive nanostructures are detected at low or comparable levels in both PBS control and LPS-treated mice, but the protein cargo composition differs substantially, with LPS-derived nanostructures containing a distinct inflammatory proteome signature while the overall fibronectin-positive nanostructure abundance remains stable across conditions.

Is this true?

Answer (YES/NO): NO